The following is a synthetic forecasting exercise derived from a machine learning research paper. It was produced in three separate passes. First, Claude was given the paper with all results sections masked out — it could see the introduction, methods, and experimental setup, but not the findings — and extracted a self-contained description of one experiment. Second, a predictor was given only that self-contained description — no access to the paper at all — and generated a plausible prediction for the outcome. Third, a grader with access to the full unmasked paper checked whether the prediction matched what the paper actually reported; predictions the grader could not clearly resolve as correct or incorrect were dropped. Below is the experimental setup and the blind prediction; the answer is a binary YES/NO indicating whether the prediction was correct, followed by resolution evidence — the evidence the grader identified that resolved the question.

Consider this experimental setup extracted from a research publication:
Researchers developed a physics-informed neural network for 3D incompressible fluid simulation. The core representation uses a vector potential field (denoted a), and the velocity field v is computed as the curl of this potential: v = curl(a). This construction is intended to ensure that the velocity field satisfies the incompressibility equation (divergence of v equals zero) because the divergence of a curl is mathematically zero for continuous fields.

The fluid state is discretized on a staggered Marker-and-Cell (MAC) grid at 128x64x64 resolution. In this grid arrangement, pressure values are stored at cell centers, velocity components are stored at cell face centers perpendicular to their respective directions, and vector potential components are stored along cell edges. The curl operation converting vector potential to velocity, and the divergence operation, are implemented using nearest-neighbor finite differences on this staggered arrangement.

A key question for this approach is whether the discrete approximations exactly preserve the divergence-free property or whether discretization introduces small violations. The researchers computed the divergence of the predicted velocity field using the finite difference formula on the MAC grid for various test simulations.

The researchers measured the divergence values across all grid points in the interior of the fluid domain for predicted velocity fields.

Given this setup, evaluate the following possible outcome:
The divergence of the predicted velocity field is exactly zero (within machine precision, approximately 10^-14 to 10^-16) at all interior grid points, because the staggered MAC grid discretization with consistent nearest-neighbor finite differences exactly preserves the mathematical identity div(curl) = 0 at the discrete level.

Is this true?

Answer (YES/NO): YES